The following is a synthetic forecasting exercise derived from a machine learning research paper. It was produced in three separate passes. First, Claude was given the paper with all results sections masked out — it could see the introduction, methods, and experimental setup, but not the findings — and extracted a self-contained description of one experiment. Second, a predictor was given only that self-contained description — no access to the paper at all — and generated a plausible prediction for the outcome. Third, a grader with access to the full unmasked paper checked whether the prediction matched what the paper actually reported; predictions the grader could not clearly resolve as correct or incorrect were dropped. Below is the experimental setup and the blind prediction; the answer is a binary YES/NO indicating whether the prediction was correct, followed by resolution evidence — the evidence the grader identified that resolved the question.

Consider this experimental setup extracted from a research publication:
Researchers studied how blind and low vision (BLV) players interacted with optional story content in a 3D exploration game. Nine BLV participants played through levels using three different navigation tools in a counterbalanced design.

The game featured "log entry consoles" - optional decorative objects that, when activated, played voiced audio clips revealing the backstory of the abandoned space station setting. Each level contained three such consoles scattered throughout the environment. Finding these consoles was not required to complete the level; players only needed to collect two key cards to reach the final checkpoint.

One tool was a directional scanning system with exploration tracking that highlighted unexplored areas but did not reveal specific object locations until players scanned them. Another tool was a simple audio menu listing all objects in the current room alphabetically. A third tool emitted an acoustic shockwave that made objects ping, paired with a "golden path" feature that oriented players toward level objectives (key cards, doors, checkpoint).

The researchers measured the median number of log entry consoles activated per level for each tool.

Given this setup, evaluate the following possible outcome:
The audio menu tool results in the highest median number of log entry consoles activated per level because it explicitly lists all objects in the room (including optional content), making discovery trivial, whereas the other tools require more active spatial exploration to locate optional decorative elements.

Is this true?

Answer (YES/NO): NO